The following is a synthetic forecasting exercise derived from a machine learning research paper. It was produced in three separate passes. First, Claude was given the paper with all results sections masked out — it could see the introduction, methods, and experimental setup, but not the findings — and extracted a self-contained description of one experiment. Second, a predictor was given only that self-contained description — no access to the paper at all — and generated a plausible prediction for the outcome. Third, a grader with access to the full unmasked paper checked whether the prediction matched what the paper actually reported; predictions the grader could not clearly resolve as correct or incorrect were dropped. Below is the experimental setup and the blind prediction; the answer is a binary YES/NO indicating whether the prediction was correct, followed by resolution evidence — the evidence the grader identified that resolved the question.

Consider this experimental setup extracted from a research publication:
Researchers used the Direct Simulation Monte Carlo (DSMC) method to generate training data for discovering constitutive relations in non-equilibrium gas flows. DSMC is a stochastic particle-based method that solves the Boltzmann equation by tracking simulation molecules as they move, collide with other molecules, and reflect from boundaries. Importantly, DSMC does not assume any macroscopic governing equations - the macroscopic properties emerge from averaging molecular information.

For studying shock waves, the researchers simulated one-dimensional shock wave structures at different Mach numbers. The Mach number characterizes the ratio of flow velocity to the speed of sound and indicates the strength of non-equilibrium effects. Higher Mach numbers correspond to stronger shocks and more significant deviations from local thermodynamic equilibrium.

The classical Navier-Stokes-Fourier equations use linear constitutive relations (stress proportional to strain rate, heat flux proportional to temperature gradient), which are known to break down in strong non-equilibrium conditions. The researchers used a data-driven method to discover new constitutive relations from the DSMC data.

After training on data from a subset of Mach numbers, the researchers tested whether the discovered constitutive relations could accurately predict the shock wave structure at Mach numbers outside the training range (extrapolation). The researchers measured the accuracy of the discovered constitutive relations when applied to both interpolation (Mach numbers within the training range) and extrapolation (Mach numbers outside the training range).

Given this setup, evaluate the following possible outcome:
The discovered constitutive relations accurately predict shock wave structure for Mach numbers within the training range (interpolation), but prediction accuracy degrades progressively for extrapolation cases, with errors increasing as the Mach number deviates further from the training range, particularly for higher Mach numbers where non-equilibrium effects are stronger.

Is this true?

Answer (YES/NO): NO